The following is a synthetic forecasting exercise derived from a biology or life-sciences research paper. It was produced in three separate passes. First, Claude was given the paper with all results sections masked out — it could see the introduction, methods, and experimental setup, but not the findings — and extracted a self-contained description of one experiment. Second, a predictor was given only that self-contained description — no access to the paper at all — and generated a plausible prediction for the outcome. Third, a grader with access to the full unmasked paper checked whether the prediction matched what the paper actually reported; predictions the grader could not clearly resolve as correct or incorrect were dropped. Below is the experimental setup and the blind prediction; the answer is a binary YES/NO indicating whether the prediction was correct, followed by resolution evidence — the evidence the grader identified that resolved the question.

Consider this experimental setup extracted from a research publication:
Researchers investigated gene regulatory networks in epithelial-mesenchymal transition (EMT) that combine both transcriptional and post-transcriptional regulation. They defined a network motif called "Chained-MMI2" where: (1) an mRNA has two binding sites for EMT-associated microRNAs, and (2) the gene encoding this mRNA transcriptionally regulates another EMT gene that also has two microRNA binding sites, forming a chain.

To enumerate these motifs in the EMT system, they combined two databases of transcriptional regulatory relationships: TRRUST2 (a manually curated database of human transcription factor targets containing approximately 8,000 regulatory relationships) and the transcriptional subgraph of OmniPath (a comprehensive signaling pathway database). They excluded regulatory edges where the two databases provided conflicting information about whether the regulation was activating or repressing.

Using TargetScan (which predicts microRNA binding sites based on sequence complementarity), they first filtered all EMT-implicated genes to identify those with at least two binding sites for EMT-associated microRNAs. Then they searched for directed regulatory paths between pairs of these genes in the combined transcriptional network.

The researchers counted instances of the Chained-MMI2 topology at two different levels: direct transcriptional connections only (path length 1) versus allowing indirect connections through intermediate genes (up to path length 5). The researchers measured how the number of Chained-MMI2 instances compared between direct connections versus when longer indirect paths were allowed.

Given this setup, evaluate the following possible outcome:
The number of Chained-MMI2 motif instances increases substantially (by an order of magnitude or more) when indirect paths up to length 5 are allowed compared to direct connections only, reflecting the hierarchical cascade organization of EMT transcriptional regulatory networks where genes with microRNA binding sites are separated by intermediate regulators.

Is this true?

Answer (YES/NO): YES